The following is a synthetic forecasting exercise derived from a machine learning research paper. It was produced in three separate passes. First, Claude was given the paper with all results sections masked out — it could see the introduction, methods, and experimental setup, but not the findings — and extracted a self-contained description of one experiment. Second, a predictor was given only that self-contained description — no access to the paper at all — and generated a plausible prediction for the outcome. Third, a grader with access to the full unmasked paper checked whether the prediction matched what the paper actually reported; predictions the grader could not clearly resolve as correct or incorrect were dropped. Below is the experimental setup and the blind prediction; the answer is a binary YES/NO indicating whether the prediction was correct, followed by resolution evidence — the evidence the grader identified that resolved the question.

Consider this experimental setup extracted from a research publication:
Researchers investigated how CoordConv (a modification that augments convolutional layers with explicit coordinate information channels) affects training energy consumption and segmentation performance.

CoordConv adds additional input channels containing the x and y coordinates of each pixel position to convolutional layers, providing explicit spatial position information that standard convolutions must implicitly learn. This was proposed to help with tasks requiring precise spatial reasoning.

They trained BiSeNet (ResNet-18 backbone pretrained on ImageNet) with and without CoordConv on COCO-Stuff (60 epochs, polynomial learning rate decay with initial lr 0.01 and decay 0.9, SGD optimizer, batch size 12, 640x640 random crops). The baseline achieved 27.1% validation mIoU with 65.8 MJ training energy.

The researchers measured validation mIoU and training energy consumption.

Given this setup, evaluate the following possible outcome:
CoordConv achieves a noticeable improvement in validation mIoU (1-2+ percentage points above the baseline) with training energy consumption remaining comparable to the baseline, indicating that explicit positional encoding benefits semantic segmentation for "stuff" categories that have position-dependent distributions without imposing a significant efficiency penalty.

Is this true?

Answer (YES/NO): NO